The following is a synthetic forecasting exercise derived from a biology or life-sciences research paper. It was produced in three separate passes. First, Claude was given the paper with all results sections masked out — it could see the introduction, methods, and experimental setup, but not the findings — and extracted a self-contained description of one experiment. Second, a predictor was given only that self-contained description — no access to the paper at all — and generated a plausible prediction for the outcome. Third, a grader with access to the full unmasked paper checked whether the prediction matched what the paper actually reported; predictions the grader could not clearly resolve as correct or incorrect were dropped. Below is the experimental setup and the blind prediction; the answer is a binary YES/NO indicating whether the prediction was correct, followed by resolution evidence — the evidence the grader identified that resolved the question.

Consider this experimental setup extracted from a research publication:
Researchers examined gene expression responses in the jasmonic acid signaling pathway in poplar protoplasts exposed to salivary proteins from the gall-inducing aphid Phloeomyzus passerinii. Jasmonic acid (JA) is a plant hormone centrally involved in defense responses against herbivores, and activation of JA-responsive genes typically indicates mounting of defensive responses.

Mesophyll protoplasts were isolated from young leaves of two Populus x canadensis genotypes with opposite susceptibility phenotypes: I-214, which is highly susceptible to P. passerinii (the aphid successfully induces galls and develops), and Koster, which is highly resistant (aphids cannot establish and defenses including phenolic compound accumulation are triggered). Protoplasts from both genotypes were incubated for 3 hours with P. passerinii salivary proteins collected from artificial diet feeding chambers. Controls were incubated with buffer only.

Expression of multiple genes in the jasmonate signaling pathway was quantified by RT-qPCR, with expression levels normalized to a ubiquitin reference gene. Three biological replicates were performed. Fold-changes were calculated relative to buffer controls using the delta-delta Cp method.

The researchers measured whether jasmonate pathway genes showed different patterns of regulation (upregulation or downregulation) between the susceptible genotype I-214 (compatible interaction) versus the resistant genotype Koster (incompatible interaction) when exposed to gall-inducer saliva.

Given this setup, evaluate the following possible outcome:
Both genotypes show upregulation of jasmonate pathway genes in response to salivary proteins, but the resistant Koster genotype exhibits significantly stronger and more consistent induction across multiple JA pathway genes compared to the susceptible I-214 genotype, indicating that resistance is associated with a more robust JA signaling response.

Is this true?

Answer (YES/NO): NO